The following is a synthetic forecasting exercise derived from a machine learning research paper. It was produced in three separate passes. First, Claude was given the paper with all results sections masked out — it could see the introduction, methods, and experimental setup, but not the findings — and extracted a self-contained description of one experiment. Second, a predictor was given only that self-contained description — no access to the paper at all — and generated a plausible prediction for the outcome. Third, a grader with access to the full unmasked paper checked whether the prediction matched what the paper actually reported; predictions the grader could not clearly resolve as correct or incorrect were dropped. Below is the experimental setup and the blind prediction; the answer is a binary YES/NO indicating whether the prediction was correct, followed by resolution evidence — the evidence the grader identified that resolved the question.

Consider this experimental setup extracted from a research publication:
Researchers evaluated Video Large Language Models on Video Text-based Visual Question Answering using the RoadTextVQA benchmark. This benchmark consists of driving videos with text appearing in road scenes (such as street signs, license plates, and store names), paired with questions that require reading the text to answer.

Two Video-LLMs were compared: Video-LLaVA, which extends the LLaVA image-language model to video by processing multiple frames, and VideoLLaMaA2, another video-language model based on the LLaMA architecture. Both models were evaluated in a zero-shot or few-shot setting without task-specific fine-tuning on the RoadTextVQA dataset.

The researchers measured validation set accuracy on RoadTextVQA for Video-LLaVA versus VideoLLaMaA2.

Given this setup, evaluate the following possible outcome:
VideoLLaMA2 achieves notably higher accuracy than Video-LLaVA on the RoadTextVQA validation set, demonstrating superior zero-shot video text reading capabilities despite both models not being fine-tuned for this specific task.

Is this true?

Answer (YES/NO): NO